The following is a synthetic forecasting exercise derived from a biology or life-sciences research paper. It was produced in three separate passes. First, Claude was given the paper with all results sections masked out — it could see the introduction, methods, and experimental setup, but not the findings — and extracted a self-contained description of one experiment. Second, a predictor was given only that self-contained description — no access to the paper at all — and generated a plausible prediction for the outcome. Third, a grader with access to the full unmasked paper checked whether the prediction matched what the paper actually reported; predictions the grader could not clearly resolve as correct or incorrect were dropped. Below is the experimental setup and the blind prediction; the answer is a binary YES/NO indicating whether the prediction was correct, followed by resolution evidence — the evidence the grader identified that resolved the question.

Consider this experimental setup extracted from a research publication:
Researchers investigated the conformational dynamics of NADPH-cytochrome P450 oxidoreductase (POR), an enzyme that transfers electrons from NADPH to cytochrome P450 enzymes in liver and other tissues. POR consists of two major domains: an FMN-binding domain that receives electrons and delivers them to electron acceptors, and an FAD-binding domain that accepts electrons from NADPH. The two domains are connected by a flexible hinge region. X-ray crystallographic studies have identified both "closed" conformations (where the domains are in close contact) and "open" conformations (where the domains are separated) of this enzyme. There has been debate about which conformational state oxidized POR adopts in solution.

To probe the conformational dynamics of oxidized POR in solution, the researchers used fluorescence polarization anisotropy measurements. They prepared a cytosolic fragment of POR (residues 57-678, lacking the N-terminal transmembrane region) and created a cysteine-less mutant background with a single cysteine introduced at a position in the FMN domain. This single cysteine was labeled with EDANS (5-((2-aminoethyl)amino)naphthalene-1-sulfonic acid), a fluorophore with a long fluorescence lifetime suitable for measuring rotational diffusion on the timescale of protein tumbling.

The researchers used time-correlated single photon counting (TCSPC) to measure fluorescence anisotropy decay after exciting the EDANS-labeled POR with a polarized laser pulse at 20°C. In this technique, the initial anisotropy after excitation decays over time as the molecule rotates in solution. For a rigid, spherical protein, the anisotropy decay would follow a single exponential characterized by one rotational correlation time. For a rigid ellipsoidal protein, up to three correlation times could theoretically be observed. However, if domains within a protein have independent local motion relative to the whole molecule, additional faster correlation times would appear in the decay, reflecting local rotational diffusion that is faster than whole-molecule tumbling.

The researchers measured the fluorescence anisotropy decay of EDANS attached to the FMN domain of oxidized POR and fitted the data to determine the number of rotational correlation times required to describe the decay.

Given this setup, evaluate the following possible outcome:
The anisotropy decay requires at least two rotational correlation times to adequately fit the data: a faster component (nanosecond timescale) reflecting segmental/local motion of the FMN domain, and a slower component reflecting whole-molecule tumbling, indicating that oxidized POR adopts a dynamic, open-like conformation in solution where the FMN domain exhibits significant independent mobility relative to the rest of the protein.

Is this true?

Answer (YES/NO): YES